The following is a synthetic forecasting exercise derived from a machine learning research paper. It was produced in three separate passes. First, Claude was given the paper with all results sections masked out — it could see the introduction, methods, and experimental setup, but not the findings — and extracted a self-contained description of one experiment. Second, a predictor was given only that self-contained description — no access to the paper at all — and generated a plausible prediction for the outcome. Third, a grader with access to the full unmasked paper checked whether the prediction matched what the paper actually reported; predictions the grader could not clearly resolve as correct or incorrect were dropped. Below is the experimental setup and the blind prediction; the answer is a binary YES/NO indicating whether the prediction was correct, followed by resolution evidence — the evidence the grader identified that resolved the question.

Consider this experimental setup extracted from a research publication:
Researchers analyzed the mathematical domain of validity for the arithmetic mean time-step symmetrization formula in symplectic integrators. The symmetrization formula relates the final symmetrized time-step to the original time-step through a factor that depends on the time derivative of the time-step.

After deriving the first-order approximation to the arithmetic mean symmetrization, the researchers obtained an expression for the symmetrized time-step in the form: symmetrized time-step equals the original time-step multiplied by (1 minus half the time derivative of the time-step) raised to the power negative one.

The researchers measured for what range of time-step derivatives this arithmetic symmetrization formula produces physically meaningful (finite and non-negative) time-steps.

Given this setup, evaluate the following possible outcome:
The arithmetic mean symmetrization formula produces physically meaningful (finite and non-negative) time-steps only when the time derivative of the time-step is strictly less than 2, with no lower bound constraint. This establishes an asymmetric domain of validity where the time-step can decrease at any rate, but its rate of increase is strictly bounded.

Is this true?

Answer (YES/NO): YES